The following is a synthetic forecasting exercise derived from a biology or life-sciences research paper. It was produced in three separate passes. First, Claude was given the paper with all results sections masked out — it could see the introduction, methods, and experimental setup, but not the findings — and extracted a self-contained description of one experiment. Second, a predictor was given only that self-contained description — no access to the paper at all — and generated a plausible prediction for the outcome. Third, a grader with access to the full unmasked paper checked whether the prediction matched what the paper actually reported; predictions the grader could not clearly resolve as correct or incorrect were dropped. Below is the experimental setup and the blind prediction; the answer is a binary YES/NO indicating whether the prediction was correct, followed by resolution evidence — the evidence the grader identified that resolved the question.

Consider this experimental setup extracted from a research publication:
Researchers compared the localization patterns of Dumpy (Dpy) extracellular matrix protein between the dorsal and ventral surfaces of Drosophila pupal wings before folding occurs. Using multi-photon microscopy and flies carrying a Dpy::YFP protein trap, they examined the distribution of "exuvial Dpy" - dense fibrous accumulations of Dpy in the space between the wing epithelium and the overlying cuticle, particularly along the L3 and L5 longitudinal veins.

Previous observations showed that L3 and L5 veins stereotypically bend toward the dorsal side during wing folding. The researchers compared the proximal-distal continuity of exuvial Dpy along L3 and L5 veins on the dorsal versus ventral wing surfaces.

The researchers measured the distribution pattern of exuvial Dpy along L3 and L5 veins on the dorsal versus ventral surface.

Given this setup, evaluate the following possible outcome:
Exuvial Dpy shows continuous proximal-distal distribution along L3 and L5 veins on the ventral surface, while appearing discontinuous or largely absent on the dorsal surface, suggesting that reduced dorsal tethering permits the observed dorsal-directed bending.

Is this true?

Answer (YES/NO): NO